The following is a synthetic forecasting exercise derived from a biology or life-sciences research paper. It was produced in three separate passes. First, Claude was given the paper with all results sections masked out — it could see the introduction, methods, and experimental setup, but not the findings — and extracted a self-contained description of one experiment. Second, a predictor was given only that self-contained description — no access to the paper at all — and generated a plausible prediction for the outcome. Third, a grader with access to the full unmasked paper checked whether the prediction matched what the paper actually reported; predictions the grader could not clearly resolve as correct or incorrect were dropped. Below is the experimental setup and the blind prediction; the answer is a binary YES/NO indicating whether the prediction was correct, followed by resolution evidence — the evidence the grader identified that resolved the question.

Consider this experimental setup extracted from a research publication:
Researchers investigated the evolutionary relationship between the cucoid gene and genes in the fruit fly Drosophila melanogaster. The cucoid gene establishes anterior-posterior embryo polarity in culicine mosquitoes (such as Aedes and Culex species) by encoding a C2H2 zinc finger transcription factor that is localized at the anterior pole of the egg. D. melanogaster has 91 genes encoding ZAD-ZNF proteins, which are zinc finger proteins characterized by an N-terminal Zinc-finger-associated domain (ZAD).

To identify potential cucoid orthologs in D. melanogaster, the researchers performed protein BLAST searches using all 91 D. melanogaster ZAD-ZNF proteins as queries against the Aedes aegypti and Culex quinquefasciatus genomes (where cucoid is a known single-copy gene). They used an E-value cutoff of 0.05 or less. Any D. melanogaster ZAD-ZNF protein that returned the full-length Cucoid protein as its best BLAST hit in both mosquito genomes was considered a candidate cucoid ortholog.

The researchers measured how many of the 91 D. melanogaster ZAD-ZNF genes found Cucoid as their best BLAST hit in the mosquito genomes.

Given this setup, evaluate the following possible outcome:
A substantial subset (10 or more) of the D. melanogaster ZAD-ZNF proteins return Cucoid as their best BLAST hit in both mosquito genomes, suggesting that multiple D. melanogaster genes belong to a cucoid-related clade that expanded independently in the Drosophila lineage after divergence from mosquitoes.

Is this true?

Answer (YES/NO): YES